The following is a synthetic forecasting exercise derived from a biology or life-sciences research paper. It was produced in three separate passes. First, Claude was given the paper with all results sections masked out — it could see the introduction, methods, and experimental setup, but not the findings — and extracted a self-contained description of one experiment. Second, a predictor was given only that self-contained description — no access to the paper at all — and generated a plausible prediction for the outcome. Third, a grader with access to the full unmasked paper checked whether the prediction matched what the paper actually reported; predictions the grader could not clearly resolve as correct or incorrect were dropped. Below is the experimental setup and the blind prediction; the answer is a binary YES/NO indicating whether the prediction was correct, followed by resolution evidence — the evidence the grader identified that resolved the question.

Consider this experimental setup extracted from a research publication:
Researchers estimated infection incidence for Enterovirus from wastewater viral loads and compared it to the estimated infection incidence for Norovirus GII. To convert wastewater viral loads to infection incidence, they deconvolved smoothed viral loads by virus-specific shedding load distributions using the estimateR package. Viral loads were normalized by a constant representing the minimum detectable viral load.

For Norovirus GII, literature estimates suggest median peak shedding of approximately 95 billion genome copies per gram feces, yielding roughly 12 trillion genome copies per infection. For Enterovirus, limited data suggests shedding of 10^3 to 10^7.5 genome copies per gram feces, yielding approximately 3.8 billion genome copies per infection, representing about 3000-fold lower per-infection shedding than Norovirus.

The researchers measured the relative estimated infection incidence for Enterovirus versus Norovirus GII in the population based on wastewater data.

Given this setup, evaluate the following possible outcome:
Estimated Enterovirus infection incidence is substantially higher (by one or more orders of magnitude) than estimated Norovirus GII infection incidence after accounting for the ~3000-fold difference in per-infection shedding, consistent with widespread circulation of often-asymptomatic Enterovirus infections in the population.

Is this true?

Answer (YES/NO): YES